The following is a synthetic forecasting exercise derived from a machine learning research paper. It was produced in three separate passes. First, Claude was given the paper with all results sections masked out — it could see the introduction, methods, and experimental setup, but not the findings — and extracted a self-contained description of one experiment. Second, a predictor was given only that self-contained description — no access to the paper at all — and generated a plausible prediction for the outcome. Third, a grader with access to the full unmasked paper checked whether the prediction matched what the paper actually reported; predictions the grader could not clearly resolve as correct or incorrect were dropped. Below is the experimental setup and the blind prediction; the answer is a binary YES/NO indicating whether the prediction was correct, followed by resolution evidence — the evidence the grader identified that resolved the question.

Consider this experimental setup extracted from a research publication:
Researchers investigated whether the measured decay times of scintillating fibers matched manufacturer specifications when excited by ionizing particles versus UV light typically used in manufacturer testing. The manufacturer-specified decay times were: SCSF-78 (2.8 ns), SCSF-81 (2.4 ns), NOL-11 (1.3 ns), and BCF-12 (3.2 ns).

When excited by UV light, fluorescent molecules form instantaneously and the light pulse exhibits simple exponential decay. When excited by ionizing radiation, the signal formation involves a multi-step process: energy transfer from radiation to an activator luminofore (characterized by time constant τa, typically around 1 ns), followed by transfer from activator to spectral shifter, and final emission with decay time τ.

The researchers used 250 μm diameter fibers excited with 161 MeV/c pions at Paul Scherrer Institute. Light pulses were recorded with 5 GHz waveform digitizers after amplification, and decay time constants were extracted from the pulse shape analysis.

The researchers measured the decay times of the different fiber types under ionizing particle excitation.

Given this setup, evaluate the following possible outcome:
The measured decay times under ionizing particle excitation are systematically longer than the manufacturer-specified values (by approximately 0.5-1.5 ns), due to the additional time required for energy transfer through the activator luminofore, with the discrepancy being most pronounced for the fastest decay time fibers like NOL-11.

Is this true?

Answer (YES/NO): NO